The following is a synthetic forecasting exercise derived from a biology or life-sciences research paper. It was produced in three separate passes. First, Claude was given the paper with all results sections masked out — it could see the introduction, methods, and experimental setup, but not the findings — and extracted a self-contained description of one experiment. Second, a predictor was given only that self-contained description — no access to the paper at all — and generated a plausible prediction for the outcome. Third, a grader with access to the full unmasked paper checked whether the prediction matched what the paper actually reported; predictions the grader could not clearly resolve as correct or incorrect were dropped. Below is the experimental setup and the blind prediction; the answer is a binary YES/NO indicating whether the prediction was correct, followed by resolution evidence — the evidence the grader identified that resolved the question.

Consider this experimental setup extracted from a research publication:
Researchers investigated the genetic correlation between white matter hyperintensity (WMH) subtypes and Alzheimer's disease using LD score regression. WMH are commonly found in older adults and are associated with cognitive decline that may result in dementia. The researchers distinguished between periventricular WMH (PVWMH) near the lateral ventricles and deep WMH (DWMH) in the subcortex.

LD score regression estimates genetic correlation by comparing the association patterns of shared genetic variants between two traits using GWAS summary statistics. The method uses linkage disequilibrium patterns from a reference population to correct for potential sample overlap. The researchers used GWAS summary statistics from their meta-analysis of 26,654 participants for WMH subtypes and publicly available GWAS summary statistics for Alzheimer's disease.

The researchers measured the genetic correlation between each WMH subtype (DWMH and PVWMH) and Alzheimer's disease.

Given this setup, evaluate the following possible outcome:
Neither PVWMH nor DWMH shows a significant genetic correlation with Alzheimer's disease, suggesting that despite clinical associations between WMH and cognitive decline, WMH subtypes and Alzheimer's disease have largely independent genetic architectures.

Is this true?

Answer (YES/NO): YES